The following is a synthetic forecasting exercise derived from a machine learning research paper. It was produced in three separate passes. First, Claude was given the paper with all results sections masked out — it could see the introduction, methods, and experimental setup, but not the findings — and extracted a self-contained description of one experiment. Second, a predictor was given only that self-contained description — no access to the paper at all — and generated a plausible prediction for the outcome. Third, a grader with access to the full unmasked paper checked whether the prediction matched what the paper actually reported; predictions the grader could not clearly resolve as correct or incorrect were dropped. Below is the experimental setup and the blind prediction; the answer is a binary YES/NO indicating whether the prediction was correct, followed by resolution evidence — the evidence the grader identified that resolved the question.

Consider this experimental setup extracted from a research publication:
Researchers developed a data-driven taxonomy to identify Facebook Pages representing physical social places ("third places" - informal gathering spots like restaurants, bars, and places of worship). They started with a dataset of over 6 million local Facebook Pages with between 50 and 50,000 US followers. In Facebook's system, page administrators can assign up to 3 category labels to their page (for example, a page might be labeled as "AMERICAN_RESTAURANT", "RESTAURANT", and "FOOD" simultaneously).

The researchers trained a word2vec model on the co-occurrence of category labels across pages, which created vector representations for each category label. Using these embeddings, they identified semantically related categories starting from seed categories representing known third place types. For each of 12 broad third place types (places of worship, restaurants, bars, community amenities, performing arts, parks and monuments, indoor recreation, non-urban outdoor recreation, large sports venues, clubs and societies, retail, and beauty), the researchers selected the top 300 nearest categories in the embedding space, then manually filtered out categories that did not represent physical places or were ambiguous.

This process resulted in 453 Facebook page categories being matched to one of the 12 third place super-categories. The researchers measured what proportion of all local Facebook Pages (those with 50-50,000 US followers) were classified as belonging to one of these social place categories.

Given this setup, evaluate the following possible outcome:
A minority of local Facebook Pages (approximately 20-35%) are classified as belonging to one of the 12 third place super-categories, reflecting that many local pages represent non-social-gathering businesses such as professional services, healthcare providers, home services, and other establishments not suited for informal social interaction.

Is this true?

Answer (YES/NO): NO